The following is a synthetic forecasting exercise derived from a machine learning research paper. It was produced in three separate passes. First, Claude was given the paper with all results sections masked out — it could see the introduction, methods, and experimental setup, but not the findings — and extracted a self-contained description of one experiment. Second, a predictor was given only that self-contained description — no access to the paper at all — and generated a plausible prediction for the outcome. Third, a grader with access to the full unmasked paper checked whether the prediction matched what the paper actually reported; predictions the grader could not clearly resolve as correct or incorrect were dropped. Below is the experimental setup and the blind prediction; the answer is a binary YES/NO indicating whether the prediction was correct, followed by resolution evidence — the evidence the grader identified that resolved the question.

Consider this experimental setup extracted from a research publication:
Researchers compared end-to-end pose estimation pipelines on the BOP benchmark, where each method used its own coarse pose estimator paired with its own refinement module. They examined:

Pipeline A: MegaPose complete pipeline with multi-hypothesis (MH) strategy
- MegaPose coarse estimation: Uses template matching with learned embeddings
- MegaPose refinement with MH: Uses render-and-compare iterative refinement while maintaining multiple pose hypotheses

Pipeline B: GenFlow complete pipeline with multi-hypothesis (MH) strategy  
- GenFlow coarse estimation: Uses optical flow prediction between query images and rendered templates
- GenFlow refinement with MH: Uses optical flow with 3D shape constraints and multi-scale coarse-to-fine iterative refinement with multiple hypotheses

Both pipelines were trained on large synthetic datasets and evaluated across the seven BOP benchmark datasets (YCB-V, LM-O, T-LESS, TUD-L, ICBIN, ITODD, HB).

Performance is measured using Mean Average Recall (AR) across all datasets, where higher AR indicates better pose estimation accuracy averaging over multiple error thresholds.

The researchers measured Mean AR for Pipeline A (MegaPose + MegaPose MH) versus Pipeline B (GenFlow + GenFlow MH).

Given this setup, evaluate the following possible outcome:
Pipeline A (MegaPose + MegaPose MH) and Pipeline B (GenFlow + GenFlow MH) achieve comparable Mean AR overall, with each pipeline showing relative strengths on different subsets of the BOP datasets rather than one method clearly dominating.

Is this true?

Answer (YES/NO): NO